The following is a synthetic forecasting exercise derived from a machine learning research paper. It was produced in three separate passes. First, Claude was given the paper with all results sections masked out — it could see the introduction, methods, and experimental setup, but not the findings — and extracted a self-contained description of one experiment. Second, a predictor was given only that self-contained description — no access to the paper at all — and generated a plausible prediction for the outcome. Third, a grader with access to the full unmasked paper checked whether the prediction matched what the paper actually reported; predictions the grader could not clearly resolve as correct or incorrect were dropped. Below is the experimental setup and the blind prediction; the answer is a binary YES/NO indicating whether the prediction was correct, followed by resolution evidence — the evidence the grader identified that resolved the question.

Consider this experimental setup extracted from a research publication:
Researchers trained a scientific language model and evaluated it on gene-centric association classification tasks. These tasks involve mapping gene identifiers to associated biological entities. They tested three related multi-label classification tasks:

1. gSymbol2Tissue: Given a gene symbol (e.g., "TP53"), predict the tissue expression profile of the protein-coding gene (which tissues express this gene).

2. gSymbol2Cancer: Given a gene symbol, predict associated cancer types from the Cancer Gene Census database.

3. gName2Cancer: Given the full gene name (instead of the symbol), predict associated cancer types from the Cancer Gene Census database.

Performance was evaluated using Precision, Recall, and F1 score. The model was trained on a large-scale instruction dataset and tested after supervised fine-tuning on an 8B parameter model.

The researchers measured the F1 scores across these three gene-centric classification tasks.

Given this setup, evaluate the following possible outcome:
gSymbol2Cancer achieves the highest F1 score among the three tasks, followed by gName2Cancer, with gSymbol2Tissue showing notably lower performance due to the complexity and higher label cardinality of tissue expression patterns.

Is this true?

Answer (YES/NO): YES